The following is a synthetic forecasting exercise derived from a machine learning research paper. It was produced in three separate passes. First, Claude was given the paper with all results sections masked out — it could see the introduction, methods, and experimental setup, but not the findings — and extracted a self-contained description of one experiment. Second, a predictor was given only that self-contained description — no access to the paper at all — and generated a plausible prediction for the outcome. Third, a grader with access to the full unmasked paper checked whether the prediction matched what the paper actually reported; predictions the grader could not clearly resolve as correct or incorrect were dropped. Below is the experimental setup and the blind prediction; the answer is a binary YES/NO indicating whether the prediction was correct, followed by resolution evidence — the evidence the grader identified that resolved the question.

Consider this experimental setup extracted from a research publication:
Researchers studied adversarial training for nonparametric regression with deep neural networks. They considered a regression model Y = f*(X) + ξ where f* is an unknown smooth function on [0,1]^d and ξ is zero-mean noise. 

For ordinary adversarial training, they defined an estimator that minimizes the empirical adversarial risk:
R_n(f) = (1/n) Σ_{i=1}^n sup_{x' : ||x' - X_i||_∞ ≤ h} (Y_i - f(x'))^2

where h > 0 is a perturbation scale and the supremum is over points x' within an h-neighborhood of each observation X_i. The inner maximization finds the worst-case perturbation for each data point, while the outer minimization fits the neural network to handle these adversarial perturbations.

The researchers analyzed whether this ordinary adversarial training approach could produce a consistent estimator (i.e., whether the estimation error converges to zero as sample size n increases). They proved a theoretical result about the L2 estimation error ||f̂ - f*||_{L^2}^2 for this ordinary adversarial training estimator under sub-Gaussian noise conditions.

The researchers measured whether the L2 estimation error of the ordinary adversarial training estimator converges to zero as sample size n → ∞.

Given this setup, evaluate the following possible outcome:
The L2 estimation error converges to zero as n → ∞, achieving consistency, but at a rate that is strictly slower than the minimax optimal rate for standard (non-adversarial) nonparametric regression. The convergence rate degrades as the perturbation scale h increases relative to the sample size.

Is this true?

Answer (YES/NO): NO